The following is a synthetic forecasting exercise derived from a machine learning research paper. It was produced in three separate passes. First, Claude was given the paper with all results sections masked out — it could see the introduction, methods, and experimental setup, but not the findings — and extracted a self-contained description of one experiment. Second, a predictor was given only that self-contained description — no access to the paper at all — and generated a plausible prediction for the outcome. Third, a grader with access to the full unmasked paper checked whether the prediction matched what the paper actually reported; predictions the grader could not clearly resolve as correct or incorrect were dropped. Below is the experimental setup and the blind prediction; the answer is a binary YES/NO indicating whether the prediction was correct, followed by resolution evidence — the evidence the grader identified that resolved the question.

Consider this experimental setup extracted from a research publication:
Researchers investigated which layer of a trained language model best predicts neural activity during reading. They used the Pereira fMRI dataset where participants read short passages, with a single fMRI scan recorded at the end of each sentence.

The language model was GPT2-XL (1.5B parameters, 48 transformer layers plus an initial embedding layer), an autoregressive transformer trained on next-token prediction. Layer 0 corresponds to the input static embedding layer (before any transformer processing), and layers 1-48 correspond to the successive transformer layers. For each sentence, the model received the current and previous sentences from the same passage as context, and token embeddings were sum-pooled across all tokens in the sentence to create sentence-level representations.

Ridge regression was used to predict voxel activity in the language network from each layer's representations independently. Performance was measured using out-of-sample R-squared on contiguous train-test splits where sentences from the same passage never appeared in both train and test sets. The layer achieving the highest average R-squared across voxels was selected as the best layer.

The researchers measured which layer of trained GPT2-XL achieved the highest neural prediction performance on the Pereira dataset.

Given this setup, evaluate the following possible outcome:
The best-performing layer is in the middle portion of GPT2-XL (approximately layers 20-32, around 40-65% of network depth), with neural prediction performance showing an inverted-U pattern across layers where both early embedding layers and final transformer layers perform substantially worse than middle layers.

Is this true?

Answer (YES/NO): NO